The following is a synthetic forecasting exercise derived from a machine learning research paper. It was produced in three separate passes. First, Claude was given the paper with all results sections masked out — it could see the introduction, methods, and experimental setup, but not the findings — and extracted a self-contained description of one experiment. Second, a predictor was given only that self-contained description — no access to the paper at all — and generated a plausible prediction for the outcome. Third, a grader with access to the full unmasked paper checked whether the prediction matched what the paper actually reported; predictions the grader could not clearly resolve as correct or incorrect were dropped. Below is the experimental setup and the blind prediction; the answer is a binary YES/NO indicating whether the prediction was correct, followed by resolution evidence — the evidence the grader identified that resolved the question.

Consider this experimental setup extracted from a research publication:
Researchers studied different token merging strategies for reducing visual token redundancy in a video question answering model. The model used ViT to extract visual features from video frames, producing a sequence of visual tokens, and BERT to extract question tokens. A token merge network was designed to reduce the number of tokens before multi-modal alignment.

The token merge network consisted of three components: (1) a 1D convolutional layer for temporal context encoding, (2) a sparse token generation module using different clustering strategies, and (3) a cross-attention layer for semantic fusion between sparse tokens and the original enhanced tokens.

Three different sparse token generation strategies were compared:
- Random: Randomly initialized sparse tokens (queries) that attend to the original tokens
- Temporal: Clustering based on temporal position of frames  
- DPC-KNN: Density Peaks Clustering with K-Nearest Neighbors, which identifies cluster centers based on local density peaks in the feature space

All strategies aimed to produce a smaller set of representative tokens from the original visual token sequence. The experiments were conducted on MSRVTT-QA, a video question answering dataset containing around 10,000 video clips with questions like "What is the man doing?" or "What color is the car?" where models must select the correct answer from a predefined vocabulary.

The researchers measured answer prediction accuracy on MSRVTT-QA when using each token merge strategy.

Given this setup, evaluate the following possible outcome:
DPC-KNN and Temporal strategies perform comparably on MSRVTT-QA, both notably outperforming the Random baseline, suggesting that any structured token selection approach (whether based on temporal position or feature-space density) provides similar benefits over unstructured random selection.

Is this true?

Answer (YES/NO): NO